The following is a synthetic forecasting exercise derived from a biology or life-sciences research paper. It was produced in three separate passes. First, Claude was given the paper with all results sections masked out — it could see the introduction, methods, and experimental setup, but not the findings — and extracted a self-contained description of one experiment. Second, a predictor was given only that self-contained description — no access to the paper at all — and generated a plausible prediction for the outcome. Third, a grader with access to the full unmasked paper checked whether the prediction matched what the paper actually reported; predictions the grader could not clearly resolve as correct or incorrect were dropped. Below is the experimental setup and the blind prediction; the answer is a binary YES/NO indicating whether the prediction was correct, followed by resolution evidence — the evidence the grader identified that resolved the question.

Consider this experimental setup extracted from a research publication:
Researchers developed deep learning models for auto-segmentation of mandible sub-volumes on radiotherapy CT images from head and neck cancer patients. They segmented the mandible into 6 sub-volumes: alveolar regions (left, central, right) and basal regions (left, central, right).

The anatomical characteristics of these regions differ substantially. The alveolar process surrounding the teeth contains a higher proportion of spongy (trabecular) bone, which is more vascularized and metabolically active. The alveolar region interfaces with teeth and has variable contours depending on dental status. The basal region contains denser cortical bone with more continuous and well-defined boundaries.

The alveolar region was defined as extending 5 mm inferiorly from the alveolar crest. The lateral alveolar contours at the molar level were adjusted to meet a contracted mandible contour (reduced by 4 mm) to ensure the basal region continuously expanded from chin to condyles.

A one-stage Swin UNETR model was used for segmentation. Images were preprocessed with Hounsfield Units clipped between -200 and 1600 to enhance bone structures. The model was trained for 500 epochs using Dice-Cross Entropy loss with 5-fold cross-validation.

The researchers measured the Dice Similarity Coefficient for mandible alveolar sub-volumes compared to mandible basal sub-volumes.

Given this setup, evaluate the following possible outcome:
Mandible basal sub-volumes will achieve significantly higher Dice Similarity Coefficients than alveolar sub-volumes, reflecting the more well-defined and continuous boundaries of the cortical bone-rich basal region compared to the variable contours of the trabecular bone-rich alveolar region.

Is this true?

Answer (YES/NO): NO